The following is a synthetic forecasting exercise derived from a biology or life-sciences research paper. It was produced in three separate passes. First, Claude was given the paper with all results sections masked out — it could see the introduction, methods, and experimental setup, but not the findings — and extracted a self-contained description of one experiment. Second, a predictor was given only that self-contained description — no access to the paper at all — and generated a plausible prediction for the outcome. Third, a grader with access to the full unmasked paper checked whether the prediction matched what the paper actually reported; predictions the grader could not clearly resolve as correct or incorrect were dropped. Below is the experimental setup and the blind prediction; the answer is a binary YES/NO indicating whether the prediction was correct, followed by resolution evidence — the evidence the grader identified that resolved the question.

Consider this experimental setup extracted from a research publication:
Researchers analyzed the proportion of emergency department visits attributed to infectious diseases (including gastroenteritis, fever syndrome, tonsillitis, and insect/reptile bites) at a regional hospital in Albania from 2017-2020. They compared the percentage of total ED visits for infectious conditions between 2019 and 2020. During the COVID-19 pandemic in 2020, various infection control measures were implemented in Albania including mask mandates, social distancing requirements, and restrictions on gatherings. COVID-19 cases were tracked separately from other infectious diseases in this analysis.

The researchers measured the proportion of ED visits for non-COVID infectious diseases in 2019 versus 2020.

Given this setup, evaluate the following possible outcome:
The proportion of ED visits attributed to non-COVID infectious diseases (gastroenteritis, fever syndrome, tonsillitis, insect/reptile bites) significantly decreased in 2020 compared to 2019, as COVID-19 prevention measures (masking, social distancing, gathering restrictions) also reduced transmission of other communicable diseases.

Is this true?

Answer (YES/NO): YES